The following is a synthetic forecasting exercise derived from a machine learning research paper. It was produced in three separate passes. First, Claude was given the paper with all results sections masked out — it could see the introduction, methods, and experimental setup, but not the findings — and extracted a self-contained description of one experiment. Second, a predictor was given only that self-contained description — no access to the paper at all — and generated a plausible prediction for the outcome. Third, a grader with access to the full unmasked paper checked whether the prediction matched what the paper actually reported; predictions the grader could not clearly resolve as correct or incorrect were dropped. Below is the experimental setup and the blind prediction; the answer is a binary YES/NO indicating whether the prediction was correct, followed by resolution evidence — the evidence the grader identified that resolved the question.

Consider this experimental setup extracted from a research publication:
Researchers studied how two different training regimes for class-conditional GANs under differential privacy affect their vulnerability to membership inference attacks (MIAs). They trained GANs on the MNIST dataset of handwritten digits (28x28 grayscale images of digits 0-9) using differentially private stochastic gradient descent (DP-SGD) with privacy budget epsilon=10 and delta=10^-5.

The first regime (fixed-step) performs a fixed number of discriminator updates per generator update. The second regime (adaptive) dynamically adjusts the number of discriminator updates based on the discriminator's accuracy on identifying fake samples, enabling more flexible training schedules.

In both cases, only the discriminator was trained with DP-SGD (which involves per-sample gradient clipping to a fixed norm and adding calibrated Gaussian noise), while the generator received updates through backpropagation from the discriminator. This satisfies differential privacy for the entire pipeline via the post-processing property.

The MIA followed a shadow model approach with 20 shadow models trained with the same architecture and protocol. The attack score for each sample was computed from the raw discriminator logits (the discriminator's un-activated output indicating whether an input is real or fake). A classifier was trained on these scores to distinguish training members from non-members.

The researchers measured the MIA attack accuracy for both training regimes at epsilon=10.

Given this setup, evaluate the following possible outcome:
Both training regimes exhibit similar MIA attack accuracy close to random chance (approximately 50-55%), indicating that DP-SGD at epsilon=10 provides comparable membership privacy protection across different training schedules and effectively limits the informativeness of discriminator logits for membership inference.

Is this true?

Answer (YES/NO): YES